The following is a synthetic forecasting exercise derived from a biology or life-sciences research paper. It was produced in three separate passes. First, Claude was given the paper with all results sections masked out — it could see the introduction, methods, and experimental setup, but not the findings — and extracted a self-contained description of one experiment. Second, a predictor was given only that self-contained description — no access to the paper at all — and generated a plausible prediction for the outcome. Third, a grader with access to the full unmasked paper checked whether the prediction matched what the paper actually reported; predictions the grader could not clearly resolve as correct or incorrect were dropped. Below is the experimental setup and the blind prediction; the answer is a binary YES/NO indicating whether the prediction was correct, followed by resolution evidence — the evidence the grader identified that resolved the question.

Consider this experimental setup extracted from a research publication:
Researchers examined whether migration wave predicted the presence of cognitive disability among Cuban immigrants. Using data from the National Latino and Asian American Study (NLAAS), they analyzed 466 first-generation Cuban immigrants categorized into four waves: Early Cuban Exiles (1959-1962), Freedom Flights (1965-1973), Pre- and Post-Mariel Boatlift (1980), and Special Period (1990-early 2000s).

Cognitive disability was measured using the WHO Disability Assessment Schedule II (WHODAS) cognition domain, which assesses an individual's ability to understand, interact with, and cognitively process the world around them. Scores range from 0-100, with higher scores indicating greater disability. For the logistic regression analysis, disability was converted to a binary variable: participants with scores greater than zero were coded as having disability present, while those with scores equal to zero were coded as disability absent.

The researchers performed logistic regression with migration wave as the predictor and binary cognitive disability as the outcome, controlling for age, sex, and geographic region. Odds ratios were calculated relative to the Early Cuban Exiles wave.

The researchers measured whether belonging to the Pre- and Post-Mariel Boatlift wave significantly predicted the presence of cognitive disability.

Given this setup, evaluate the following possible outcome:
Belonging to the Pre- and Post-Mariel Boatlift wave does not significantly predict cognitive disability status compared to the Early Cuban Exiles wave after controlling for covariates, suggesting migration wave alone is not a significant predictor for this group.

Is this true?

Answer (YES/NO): NO